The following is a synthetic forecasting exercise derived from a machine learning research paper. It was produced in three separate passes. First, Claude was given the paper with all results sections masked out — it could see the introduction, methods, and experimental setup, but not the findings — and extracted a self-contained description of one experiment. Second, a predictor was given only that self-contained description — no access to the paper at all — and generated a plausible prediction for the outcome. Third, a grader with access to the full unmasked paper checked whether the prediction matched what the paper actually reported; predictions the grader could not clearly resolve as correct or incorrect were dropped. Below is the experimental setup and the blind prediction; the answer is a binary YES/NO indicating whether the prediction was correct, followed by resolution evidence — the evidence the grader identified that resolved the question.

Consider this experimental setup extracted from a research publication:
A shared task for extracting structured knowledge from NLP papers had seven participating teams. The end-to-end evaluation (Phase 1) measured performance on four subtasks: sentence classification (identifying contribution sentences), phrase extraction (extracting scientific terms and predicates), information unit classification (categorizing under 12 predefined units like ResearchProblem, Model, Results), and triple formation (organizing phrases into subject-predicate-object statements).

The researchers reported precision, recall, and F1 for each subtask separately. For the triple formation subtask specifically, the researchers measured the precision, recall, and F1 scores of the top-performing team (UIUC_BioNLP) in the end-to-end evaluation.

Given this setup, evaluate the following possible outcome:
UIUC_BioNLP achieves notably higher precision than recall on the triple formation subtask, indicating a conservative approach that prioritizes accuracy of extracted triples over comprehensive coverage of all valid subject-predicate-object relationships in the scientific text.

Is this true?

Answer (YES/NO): NO